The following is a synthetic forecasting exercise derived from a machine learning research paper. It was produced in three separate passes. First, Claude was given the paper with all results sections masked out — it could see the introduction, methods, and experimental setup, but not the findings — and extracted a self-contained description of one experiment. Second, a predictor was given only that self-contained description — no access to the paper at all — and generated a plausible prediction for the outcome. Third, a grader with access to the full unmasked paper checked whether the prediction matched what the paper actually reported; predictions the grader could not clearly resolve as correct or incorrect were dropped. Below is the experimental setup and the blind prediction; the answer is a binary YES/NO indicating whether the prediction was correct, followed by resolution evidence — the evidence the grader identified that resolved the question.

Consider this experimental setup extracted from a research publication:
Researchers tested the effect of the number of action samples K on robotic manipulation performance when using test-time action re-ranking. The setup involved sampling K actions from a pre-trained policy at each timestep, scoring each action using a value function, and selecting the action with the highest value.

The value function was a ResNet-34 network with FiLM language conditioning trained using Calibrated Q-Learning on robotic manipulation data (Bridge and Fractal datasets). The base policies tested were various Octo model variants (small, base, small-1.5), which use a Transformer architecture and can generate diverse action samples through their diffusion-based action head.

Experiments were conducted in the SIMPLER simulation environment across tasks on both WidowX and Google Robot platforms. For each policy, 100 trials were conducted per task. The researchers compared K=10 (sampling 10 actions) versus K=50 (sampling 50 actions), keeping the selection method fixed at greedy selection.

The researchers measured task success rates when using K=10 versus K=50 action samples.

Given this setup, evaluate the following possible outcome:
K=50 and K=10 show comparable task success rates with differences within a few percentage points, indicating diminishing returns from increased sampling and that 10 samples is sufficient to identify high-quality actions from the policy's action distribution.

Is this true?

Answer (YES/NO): NO